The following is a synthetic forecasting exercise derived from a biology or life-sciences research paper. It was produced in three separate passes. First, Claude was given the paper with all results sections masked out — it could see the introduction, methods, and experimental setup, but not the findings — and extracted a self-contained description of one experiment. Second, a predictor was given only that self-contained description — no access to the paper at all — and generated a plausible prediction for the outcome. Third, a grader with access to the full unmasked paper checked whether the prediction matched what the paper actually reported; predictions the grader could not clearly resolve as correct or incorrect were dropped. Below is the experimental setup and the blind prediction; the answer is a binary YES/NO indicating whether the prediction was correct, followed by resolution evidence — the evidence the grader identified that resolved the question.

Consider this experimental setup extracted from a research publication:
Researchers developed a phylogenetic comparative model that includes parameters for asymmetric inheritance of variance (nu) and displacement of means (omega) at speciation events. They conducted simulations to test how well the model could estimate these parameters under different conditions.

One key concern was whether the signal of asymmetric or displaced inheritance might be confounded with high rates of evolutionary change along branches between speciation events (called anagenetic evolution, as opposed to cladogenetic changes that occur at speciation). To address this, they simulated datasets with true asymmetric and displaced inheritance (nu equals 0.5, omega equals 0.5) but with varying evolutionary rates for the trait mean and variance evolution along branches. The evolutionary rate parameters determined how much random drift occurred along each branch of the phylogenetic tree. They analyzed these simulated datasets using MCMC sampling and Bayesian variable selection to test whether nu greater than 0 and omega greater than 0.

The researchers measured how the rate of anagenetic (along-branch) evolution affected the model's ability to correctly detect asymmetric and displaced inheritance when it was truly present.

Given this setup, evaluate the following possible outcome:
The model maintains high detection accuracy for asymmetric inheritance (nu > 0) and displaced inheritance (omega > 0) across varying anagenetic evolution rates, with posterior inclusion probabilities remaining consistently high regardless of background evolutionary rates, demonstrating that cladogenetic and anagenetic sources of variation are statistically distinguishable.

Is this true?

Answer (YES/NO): NO